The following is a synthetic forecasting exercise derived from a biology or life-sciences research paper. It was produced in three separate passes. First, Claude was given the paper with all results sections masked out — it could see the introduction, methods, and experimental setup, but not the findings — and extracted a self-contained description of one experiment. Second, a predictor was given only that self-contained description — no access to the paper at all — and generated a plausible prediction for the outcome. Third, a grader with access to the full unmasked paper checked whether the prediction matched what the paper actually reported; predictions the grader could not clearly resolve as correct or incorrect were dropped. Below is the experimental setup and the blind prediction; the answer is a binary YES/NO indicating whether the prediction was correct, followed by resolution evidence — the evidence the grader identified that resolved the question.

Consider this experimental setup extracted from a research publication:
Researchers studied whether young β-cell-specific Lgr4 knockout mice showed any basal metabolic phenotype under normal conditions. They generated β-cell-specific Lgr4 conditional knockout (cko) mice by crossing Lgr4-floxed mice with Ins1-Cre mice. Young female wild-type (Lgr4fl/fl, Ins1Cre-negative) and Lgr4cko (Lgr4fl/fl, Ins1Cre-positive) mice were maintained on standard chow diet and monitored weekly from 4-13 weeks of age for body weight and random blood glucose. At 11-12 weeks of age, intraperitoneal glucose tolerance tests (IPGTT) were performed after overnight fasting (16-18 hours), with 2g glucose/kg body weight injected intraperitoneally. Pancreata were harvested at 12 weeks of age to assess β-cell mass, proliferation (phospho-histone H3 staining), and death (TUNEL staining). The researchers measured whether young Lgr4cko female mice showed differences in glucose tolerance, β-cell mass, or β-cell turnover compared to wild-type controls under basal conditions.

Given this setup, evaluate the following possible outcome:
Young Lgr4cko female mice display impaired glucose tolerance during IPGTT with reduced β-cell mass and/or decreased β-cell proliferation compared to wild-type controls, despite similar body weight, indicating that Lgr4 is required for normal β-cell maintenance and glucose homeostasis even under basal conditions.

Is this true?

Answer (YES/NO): NO